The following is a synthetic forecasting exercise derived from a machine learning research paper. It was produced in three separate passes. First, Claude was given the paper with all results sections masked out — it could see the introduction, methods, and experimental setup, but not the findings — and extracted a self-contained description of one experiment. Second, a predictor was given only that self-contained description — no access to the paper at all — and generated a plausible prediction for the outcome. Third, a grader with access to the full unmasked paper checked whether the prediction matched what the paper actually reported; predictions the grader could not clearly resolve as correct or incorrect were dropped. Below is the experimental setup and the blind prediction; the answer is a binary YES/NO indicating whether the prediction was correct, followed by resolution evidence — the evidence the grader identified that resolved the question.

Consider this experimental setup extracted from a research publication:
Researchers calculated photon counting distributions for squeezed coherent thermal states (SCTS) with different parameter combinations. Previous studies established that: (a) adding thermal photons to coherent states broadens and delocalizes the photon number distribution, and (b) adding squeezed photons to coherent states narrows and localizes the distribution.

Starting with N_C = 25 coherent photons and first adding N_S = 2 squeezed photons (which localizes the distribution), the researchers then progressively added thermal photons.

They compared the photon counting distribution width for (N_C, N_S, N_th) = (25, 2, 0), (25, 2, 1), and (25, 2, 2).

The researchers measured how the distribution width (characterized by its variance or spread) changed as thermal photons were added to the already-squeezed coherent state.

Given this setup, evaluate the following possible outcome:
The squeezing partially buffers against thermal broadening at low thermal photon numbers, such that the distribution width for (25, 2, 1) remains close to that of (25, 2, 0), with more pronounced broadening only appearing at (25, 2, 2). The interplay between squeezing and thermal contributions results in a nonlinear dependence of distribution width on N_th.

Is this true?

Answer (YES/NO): NO